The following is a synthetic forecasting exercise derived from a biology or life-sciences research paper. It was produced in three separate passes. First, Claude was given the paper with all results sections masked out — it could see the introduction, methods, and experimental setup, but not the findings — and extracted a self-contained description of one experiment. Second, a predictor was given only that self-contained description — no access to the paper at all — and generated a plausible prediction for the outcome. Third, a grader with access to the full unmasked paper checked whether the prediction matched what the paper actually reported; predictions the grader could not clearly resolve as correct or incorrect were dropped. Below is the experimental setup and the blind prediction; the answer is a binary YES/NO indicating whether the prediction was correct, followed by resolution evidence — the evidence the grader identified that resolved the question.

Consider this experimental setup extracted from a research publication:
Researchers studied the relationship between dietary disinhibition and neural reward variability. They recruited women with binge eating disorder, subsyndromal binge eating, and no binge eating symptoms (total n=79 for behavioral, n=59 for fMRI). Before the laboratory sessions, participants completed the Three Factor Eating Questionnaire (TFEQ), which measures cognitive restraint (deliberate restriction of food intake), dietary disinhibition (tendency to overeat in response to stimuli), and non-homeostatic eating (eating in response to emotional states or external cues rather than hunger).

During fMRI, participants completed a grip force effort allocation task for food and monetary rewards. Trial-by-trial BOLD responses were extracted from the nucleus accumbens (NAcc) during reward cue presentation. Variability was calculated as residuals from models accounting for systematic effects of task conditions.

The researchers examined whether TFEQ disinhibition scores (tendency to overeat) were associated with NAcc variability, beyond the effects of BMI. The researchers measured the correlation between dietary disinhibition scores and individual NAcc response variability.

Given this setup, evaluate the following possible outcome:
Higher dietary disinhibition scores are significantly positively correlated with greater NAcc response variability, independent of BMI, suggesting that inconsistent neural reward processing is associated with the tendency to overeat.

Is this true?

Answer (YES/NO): YES